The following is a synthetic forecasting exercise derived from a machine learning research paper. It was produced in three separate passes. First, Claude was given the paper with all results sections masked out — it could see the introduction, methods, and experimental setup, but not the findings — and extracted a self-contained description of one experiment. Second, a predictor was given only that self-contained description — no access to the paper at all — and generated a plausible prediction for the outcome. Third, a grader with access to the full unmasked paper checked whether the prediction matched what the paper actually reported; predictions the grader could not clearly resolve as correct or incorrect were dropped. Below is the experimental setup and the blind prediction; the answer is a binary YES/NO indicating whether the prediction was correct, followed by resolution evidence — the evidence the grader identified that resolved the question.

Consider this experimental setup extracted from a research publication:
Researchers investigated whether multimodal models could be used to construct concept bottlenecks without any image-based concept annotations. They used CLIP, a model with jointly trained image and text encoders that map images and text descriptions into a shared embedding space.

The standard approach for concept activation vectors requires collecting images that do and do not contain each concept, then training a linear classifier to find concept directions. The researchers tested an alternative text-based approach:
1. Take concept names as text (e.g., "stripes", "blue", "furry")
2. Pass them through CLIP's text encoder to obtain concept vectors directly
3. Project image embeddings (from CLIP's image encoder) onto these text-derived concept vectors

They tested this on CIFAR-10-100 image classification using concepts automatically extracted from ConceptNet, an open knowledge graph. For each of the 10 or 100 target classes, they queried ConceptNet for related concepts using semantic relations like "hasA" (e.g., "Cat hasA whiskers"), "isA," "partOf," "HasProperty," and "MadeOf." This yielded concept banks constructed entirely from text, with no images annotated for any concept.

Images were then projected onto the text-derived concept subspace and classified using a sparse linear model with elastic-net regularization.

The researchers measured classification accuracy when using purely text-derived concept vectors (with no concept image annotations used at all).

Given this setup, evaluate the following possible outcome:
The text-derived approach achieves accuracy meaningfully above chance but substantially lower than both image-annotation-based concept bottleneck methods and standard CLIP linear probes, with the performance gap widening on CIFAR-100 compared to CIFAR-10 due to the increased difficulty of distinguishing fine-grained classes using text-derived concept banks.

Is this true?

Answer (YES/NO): NO